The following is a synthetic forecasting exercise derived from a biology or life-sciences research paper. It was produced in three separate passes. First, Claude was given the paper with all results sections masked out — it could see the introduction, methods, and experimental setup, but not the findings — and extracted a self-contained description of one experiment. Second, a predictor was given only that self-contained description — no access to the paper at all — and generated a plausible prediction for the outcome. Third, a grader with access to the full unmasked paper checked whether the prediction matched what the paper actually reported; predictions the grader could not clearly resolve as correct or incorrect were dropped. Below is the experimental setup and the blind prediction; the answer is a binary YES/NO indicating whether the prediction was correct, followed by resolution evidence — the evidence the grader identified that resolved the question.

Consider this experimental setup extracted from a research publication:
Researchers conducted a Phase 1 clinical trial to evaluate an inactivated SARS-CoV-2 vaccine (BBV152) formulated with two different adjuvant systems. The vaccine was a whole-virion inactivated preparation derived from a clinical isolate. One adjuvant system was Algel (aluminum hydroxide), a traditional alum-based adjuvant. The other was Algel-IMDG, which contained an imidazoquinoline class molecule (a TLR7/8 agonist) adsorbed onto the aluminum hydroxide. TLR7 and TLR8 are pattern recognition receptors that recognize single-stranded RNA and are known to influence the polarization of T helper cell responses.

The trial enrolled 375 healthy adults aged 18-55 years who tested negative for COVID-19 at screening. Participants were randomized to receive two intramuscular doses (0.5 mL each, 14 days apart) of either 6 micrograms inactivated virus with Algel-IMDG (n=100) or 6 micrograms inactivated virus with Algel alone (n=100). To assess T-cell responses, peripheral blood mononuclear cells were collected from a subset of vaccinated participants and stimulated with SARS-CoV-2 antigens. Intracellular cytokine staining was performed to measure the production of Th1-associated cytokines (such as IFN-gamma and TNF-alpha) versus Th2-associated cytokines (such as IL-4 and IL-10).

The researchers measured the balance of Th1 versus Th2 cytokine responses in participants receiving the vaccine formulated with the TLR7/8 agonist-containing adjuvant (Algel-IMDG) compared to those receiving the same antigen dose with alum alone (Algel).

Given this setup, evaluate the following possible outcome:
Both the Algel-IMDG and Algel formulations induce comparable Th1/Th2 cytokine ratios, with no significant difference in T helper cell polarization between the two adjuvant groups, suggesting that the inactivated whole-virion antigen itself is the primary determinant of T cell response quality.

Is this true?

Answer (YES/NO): NO